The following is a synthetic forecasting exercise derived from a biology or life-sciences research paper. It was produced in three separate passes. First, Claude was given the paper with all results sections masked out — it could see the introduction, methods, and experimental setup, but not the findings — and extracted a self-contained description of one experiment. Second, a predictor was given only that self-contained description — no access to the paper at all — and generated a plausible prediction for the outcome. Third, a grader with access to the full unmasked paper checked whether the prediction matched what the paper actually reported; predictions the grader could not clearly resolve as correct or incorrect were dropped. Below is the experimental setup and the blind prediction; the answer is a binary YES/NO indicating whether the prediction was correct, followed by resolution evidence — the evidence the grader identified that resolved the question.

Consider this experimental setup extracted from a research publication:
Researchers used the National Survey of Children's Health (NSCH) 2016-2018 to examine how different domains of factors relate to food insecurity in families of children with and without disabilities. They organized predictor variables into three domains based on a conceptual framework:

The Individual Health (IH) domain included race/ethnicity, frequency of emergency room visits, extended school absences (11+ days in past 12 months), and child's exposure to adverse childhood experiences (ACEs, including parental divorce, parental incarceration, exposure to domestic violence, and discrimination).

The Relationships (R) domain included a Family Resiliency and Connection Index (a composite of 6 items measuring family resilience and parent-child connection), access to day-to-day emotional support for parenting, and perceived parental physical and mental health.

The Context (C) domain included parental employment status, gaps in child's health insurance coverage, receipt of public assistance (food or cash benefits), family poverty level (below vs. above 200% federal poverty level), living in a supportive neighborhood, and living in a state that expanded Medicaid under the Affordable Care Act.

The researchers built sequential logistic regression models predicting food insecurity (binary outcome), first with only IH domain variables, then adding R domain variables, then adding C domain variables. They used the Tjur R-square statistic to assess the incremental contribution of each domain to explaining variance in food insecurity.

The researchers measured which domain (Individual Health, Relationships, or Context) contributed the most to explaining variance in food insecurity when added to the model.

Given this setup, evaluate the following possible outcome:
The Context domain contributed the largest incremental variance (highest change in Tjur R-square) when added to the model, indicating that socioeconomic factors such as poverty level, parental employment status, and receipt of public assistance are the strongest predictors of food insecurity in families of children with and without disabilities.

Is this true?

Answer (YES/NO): YES